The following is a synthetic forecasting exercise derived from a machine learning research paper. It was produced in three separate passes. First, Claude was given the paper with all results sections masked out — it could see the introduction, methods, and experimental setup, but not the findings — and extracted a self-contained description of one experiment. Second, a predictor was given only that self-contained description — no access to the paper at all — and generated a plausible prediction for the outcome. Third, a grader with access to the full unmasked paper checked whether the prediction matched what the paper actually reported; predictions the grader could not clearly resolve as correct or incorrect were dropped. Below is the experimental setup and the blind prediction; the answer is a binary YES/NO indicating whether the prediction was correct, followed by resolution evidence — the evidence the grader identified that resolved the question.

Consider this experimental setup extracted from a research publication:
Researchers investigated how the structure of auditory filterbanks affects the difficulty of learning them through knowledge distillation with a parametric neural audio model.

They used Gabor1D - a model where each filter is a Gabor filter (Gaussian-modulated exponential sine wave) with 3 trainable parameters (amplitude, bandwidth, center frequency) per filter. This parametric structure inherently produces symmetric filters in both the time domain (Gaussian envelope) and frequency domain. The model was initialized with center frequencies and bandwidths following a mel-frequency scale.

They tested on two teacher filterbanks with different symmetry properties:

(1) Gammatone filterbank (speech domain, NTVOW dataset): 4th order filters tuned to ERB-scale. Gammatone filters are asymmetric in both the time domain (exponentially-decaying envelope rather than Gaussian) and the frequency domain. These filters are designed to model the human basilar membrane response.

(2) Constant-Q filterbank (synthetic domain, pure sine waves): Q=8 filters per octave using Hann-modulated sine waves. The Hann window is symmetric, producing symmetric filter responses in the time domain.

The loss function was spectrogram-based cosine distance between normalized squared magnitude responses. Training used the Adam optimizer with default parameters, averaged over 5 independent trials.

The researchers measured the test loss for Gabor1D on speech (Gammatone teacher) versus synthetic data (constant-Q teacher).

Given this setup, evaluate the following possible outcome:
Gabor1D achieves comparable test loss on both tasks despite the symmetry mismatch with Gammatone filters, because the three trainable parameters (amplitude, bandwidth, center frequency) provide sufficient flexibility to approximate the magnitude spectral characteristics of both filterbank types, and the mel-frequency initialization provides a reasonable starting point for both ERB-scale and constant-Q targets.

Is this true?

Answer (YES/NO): NO